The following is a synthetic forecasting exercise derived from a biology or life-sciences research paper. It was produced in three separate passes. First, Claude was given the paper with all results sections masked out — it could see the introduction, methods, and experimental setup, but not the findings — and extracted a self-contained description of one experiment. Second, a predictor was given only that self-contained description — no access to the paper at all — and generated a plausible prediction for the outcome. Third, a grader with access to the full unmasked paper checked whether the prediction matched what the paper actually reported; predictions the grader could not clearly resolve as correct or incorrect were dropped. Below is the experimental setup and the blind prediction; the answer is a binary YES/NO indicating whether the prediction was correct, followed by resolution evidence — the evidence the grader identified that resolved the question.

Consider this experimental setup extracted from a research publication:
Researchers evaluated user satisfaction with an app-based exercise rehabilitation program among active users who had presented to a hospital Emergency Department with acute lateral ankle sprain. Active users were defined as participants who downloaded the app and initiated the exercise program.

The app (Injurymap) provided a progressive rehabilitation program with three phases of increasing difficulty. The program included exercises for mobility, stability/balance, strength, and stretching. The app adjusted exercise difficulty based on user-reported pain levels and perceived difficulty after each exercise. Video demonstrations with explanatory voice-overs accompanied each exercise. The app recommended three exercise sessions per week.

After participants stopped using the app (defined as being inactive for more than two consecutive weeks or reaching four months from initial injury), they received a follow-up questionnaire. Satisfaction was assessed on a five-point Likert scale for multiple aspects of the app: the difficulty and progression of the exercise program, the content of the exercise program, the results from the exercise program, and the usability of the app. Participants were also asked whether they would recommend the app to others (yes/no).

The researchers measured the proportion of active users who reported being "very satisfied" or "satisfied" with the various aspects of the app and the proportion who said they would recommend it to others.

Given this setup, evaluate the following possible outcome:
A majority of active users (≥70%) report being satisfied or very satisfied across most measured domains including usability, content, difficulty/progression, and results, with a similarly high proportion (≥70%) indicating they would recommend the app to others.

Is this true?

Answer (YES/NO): YES